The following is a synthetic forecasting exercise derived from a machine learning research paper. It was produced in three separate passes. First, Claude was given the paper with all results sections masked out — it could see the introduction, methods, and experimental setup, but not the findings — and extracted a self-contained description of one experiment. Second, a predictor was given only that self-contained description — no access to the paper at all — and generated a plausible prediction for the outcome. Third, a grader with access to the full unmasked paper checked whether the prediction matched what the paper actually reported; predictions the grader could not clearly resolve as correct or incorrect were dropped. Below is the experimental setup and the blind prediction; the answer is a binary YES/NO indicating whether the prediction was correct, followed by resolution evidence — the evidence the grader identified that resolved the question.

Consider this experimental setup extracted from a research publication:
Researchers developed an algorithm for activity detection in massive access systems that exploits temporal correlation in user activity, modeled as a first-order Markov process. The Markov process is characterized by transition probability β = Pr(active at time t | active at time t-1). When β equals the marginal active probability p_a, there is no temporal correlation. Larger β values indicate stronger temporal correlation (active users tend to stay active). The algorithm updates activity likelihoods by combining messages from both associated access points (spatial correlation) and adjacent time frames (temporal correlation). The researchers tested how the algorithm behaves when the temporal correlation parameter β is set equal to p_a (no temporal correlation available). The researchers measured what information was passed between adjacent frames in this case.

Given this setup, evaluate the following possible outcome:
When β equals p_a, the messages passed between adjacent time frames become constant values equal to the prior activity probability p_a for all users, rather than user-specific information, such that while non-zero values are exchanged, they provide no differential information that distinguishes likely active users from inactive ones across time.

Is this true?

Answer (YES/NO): YES